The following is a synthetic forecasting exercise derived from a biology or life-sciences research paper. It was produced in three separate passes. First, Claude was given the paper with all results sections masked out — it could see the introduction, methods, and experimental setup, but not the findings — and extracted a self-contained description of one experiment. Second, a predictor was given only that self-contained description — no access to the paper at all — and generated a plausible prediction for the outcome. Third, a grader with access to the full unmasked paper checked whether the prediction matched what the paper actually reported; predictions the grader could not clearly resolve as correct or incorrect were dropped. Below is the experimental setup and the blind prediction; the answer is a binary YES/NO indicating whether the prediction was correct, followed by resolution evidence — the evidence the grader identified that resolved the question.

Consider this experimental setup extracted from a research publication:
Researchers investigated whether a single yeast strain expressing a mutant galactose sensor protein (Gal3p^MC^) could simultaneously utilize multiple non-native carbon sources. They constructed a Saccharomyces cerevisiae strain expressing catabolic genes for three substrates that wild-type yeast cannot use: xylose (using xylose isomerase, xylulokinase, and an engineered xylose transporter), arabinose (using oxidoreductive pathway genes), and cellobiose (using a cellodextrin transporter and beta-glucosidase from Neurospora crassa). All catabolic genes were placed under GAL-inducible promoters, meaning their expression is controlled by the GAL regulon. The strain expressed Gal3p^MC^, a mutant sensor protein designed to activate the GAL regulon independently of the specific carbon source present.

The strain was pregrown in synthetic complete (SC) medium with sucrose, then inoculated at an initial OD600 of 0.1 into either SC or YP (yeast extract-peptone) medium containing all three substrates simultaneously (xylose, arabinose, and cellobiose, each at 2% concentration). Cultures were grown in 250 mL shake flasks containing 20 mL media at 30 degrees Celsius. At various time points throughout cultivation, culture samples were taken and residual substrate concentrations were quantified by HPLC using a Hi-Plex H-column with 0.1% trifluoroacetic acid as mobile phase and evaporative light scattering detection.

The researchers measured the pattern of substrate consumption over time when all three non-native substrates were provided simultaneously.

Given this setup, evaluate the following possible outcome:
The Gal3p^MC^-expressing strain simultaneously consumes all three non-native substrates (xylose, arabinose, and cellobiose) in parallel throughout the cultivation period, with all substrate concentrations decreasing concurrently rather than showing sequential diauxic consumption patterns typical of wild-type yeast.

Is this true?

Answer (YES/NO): YES